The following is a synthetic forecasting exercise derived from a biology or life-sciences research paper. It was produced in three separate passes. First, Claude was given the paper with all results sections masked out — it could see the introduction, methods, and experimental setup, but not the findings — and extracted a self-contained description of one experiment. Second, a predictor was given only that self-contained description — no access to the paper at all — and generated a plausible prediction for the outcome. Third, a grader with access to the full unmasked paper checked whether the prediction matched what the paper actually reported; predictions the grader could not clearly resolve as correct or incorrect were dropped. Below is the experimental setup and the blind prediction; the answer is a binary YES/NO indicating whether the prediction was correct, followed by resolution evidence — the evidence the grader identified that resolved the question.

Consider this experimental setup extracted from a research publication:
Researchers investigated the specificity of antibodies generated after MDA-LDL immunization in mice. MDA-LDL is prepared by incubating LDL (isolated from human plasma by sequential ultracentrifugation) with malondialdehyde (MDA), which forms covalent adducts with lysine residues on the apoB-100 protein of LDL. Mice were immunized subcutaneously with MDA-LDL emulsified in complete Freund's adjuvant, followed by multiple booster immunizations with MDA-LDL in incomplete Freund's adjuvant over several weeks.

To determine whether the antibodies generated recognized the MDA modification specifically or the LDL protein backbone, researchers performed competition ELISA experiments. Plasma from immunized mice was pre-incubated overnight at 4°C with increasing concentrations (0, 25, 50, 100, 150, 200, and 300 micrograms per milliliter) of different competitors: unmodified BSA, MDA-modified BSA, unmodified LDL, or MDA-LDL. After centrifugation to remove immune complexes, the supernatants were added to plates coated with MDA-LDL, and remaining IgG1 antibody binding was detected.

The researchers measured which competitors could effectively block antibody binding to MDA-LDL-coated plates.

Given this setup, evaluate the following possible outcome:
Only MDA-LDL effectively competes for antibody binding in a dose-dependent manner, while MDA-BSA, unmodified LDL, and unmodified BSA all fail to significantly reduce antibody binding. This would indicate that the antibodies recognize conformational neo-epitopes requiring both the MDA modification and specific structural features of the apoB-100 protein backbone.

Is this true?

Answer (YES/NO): NO